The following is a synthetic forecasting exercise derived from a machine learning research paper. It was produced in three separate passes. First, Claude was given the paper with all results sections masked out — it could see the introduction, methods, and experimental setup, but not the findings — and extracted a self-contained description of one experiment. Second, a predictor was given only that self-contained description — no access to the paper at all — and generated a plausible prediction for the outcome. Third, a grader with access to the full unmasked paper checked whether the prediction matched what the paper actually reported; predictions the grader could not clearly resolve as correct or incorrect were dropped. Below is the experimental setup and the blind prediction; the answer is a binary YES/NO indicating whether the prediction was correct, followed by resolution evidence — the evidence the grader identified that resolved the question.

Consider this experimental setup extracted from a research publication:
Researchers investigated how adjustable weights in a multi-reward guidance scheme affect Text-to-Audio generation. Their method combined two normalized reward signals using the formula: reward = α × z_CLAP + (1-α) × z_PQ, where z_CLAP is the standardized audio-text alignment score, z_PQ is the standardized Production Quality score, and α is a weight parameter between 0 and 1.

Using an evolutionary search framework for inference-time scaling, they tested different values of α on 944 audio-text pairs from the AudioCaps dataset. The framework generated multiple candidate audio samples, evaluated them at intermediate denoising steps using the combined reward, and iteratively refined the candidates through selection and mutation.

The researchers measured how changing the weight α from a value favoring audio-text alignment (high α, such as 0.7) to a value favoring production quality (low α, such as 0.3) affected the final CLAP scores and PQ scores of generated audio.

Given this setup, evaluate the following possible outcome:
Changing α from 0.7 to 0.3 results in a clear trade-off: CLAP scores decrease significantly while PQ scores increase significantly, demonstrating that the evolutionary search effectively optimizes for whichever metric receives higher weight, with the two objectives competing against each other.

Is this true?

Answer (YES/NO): NO